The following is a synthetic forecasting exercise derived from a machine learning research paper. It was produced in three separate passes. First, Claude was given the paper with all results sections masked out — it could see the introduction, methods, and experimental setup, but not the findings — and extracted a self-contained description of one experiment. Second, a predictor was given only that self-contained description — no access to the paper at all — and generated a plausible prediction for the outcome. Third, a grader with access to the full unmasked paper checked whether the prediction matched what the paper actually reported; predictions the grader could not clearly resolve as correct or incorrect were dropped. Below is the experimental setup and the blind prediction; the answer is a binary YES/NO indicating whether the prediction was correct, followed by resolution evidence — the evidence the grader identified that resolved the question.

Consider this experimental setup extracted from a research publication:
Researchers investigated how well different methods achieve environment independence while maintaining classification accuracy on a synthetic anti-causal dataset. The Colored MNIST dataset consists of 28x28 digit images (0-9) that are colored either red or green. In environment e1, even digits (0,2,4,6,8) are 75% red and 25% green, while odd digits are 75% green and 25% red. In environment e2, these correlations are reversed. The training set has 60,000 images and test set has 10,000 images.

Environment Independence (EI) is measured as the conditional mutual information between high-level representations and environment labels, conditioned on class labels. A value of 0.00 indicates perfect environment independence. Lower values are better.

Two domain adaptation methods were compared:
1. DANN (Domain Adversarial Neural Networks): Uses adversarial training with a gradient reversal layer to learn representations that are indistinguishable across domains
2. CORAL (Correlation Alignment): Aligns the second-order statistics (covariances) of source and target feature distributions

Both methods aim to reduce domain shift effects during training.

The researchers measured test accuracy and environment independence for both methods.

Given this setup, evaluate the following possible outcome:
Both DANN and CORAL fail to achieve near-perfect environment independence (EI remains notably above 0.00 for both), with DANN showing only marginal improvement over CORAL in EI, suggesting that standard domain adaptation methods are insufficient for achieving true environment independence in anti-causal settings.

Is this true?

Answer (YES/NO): NO